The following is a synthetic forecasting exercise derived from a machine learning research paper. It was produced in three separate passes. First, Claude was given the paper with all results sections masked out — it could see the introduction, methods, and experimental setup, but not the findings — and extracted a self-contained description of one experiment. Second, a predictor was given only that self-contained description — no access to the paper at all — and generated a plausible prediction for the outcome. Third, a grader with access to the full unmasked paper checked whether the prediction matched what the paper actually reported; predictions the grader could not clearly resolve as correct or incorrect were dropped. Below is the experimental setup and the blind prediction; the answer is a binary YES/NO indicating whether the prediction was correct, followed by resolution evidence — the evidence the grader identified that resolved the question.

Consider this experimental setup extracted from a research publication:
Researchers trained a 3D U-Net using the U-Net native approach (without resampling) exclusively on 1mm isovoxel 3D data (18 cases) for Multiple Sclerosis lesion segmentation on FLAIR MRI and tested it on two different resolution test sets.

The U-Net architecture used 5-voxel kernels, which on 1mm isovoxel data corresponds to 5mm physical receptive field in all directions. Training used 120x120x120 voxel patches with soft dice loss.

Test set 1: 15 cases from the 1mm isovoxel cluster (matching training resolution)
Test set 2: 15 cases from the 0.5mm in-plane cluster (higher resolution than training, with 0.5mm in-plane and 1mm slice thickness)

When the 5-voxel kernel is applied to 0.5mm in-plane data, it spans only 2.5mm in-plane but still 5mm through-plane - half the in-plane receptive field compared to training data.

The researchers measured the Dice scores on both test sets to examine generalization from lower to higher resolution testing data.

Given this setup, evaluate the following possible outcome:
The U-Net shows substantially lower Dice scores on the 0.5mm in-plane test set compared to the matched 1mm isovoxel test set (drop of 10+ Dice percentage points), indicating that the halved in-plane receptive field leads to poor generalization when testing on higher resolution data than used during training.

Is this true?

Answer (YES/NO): YES